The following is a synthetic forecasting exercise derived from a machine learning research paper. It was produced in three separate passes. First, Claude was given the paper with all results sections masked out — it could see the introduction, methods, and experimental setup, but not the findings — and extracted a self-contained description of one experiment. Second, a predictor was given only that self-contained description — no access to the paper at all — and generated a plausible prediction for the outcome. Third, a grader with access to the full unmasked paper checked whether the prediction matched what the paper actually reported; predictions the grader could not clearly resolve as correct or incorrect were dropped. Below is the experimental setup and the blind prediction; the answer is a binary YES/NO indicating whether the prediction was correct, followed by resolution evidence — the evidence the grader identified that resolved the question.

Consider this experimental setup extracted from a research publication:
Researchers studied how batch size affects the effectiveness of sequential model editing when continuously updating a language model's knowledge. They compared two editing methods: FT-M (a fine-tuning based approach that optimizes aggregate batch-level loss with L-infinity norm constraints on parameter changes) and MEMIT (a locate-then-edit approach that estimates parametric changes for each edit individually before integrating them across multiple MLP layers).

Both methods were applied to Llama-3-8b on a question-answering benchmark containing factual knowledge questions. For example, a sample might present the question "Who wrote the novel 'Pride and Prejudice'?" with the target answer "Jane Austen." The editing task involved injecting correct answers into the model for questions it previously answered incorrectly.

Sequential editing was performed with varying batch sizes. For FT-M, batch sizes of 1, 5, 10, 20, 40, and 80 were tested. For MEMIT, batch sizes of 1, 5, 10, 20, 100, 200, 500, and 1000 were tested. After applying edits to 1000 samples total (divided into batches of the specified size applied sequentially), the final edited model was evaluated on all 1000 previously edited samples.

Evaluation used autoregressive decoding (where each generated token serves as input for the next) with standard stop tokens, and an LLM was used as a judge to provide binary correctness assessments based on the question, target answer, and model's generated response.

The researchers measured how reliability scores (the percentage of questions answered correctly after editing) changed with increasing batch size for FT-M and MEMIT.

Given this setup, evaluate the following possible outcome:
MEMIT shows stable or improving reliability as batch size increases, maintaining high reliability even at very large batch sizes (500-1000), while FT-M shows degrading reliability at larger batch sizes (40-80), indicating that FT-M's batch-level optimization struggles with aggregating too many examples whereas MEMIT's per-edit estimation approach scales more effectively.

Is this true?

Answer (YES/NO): NO